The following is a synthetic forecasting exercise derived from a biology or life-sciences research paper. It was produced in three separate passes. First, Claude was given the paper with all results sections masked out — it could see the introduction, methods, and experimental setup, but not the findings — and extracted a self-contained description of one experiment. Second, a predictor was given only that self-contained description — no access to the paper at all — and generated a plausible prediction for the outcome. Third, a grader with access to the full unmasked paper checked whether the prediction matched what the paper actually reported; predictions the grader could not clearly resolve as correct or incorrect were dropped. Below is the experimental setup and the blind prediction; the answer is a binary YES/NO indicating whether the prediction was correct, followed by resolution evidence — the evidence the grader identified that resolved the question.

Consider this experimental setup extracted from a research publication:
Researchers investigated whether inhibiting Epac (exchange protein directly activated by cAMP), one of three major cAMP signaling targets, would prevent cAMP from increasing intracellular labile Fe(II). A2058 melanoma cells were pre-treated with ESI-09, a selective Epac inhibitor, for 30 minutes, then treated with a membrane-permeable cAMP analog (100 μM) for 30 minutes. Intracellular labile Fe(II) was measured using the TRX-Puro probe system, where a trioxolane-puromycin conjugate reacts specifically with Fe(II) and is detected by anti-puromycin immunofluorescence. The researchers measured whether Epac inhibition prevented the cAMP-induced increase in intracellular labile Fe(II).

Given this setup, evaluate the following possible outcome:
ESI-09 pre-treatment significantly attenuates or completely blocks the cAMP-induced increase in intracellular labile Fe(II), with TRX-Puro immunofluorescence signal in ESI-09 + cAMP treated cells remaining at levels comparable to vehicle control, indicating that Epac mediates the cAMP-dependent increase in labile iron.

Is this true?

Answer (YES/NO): NO